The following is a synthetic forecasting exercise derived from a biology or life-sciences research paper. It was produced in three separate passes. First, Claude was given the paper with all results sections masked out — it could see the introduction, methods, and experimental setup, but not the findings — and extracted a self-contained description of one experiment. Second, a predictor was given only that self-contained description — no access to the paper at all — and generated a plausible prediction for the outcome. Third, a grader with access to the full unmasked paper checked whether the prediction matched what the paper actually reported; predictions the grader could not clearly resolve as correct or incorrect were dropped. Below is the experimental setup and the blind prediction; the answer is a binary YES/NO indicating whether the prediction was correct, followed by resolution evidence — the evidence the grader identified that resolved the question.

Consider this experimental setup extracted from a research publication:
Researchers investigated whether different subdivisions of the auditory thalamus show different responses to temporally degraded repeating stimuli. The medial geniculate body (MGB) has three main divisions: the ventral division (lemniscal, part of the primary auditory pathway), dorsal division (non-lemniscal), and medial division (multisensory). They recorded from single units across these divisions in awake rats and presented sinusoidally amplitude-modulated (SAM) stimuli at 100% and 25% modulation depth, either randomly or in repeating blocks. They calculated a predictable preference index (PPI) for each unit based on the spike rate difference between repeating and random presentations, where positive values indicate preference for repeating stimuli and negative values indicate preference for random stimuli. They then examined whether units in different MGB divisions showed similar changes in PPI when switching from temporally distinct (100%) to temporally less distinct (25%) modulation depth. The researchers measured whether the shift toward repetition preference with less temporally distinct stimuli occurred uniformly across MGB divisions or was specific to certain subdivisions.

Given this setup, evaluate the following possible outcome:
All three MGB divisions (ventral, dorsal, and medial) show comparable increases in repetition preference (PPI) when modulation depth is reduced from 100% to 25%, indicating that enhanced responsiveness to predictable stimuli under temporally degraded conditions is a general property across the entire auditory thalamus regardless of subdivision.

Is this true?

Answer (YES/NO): NO